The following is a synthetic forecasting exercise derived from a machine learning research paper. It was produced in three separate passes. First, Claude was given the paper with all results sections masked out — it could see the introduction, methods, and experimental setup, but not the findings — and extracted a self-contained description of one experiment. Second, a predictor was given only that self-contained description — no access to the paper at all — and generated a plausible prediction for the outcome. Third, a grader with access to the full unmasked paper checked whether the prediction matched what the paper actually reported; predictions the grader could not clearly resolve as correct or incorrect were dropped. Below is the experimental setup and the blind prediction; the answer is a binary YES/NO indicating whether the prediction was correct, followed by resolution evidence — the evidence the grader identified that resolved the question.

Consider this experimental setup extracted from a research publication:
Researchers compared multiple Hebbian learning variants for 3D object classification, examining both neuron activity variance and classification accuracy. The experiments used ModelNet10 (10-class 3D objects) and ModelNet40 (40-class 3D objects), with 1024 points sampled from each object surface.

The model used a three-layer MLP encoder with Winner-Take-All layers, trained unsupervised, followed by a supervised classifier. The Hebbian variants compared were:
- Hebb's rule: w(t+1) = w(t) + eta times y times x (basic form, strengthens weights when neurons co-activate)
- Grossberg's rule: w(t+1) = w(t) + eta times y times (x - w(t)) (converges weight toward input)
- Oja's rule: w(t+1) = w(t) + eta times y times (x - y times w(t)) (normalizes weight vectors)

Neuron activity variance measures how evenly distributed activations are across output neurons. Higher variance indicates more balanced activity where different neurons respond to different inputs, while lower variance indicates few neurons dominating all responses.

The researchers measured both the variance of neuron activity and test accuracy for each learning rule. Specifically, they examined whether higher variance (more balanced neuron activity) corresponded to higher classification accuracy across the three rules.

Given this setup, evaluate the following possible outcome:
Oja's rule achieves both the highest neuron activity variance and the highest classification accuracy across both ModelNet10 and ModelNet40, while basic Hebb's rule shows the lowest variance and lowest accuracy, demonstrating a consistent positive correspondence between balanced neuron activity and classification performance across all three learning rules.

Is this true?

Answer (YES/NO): NO